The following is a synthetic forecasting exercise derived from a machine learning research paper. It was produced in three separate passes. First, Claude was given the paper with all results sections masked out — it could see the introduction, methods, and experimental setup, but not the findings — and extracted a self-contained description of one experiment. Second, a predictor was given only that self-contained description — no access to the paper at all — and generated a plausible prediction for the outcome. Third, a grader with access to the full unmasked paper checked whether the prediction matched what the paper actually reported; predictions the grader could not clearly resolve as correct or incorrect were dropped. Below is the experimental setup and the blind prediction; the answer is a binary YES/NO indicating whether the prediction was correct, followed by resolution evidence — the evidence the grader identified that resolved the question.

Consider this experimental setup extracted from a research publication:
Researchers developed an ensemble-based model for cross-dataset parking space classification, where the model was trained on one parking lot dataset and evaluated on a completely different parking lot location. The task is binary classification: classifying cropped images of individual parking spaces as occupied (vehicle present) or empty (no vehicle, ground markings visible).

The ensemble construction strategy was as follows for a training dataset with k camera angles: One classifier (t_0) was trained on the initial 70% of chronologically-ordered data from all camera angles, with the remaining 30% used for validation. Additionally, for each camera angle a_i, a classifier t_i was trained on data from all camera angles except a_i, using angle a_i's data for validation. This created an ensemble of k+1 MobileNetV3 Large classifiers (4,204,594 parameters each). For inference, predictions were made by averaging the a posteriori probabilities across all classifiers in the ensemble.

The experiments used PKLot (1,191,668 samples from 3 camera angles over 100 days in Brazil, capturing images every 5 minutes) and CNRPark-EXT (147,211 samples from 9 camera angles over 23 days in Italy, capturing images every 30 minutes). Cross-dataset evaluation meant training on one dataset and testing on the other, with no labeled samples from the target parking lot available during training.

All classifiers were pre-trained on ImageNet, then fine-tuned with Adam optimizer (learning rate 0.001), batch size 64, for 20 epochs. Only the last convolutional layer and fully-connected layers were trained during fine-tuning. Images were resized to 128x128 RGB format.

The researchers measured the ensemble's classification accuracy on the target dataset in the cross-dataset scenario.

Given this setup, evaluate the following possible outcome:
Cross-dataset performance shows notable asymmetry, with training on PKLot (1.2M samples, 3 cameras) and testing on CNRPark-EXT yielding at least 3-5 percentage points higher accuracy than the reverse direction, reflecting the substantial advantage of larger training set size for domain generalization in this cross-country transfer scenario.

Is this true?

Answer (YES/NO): NO